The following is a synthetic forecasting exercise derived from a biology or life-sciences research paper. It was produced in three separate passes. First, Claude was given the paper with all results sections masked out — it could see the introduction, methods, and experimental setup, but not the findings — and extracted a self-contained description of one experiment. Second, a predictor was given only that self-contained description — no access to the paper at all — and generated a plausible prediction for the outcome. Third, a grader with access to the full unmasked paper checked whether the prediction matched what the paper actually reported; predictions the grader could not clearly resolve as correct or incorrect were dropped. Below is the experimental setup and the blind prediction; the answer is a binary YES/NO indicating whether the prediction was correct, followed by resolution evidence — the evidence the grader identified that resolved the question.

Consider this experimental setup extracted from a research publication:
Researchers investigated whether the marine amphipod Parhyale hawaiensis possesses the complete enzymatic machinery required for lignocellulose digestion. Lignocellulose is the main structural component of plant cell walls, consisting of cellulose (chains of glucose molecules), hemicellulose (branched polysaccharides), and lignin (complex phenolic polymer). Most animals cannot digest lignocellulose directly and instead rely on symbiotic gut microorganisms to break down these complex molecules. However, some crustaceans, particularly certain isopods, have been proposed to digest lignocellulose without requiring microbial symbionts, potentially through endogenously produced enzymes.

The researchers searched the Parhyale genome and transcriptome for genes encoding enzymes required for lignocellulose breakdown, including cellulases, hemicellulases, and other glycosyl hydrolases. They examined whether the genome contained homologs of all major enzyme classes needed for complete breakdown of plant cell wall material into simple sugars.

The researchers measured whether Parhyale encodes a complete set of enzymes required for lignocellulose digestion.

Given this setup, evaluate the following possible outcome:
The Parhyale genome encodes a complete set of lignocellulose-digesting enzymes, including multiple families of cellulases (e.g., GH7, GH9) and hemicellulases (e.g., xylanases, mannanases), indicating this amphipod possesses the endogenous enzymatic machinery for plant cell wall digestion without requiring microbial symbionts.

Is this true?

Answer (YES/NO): NO